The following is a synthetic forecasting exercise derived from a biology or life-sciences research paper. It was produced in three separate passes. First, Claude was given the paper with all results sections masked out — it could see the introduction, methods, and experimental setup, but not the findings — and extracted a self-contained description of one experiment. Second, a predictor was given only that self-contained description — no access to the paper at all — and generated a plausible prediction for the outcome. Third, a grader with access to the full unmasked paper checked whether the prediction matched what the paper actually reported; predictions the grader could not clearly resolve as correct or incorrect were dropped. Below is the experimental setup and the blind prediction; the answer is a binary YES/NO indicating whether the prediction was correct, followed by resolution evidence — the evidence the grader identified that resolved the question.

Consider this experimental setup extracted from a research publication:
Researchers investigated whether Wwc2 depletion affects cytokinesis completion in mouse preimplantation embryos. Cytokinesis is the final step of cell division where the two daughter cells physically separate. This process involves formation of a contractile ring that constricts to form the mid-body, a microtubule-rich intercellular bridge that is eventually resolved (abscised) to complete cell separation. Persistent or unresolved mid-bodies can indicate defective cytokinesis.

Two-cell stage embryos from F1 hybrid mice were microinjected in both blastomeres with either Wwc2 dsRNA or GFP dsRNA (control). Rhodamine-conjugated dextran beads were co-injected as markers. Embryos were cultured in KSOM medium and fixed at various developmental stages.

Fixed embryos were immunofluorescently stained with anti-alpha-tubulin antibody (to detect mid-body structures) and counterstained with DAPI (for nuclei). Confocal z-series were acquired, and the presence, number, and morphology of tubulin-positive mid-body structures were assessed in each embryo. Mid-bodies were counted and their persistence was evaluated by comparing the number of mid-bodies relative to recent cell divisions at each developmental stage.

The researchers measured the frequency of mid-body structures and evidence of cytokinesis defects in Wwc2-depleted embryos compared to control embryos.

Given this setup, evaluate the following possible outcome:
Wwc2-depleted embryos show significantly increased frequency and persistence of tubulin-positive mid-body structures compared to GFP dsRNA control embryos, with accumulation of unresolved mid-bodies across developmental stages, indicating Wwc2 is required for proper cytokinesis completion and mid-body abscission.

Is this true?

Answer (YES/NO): NO